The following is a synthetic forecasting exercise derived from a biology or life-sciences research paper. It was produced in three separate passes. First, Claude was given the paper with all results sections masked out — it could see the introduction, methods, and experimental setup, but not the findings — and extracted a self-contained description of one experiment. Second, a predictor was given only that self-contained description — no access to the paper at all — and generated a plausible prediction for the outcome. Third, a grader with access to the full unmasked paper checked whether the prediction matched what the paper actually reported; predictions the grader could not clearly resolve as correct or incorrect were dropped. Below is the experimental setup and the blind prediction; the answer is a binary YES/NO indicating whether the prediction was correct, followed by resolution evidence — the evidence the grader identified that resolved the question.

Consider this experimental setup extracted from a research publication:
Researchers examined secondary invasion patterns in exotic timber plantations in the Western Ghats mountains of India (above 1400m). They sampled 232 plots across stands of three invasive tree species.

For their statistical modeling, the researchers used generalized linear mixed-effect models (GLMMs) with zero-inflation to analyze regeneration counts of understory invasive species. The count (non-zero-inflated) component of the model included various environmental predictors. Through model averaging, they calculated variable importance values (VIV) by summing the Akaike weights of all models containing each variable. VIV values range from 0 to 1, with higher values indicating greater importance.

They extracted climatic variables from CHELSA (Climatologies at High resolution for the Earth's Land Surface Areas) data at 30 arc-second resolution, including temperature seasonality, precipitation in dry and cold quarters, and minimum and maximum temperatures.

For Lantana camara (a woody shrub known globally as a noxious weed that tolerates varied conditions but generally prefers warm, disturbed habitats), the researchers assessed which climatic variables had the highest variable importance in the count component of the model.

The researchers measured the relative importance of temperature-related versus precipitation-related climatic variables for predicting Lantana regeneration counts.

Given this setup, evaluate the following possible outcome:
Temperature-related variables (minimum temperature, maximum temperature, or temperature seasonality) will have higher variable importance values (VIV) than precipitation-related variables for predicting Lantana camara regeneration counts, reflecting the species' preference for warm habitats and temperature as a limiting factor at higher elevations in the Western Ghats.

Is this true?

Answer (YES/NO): YES